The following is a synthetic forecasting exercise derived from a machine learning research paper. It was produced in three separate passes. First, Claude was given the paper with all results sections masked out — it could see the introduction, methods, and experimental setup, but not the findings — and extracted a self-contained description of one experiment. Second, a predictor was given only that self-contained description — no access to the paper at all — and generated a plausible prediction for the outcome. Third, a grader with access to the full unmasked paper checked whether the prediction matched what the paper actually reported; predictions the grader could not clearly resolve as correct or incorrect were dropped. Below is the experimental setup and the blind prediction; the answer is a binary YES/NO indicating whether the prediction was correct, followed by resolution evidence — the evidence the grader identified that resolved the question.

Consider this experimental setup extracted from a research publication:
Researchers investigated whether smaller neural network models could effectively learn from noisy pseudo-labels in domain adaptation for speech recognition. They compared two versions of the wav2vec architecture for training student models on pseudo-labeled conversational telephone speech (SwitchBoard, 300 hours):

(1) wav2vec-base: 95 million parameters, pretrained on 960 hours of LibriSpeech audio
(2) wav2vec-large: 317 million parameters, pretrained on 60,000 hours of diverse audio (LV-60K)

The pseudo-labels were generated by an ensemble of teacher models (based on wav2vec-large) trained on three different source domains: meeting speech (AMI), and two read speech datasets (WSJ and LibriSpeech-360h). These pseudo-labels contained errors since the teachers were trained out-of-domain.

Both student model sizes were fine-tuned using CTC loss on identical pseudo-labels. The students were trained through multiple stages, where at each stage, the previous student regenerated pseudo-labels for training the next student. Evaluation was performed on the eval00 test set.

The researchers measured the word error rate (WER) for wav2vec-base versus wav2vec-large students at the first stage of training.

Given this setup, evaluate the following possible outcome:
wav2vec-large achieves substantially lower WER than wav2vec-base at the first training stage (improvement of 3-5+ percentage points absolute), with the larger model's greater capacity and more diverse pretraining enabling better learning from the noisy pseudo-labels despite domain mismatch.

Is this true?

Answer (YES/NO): NO